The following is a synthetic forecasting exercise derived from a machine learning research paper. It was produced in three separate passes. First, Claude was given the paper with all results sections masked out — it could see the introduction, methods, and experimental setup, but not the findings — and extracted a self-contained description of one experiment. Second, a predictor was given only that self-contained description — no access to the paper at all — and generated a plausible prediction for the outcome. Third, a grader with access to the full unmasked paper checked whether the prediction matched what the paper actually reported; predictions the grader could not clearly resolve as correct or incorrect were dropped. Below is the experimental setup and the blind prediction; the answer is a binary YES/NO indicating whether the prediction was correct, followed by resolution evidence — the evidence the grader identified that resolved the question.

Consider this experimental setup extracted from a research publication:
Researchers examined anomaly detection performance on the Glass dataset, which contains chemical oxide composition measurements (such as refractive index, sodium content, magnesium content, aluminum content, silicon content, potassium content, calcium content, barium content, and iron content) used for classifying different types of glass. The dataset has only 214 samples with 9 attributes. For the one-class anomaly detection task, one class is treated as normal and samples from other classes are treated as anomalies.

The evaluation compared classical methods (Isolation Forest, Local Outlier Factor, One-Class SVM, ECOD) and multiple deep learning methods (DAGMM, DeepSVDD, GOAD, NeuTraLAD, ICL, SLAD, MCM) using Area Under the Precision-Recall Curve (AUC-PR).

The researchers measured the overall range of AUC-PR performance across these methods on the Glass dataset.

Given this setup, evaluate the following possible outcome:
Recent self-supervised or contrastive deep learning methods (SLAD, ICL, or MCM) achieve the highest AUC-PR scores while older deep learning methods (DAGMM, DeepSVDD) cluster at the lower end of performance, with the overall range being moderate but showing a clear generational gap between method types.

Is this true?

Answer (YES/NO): NO